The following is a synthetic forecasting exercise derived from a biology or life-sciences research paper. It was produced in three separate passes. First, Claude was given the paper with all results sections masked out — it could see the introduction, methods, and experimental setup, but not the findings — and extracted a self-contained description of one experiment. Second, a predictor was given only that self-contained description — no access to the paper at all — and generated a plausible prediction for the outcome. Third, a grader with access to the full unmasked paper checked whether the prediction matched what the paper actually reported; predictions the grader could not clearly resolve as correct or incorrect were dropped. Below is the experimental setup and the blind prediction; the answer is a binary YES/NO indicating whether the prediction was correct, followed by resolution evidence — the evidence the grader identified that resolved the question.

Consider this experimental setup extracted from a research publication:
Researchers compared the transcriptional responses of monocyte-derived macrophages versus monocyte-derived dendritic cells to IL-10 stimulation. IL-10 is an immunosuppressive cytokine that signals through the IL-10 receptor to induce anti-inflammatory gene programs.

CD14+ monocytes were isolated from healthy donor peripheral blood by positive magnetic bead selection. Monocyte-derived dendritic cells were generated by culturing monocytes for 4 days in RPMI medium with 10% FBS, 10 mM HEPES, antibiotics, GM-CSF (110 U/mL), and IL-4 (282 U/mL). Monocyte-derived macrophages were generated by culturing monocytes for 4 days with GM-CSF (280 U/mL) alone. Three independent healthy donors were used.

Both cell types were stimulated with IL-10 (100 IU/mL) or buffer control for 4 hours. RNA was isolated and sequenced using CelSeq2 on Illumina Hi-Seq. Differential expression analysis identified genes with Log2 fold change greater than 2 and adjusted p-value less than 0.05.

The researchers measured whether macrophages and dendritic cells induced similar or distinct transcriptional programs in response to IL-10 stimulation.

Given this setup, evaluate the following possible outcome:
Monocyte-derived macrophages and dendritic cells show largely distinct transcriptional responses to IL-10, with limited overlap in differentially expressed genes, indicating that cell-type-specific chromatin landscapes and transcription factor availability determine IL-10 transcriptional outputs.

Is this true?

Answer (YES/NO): YES